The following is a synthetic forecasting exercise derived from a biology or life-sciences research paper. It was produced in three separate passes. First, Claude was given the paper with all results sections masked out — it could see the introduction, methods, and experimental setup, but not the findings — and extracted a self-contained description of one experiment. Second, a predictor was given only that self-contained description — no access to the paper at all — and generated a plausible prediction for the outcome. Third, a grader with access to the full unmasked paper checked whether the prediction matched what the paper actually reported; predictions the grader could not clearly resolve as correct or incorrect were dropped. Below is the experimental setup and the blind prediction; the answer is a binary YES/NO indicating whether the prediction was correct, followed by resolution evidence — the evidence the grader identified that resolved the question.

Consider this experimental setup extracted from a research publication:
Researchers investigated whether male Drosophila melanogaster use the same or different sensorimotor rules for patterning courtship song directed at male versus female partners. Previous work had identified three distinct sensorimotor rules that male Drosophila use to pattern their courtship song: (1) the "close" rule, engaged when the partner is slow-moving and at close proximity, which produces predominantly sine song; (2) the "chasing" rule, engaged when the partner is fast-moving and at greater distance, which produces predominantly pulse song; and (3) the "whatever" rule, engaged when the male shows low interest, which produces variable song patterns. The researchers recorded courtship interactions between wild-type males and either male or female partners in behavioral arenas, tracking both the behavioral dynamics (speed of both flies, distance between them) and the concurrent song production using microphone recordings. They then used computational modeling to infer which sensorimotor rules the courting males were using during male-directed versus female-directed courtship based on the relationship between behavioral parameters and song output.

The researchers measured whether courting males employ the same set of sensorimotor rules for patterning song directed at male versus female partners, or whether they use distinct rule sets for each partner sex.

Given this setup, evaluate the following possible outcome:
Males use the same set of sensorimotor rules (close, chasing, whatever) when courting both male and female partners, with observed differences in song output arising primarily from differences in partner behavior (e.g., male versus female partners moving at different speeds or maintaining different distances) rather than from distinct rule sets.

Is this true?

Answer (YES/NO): YES